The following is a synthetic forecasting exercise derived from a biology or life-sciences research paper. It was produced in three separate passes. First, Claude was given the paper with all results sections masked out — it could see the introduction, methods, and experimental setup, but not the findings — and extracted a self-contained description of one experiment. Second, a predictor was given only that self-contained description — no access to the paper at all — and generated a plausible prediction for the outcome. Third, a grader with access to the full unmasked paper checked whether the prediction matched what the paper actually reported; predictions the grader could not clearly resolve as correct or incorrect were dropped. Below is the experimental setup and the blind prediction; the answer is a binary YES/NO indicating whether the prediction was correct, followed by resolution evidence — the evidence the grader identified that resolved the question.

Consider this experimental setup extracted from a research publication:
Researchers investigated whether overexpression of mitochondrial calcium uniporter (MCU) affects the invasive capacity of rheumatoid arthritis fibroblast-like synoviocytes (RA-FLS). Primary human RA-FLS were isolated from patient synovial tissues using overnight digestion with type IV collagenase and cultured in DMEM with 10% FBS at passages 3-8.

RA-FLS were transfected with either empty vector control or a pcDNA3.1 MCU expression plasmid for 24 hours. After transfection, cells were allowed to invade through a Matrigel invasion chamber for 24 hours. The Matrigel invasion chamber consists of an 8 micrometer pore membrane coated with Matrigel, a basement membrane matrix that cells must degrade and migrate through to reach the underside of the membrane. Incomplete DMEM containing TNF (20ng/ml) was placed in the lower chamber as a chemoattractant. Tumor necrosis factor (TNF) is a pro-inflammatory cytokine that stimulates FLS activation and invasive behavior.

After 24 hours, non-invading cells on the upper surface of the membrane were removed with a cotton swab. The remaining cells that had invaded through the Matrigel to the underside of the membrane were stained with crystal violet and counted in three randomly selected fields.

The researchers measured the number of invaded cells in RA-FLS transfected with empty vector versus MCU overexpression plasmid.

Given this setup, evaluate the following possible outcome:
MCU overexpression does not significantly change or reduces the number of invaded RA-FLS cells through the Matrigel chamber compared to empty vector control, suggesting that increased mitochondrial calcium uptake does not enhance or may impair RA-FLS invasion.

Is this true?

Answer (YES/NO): NO